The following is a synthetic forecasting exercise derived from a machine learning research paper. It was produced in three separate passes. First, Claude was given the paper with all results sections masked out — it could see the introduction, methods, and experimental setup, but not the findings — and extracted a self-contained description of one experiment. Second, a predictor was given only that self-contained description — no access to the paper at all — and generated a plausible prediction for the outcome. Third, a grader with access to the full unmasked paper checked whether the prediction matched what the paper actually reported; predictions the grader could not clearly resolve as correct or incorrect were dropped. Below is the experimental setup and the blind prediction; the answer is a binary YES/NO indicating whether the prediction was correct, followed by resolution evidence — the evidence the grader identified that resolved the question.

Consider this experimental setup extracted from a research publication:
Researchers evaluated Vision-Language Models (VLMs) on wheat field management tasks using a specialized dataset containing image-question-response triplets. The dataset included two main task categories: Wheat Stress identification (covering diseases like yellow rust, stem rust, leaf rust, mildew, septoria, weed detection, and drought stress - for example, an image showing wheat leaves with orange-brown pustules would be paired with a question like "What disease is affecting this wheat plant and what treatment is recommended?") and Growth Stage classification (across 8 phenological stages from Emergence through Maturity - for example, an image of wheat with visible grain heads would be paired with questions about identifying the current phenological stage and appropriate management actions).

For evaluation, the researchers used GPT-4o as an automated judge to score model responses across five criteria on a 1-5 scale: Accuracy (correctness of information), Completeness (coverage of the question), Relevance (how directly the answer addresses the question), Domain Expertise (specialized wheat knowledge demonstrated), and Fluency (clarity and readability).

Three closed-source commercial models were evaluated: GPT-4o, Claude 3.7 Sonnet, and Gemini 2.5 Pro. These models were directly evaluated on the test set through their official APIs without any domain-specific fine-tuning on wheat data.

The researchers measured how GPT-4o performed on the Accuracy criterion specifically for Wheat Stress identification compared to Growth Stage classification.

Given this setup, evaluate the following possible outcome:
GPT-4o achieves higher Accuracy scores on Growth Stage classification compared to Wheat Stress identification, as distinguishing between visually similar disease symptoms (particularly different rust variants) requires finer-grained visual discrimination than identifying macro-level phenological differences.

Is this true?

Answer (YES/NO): NO